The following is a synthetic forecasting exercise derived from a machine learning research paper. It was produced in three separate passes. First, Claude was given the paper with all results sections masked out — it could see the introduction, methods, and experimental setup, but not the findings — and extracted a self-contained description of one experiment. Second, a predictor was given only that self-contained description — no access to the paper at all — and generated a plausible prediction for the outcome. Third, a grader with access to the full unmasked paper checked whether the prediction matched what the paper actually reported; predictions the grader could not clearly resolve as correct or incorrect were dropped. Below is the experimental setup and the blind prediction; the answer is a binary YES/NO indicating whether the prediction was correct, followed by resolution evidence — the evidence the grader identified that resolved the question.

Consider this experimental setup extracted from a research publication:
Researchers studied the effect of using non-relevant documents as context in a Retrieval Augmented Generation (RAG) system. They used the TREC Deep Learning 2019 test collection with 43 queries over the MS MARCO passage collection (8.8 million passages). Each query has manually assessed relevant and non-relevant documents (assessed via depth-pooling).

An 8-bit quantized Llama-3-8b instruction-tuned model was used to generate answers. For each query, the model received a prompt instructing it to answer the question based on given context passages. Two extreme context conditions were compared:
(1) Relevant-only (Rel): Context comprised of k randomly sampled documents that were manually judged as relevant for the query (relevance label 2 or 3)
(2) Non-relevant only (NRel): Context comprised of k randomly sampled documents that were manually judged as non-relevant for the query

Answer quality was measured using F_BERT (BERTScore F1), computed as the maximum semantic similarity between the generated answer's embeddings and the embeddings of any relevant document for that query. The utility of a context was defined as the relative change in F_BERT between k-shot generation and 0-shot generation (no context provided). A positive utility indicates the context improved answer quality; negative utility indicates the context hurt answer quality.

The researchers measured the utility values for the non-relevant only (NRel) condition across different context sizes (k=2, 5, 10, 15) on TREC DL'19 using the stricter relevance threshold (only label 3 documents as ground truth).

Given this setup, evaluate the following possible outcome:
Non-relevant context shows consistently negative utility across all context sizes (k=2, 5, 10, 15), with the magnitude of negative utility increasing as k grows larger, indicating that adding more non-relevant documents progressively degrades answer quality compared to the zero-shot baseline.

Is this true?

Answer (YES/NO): NO